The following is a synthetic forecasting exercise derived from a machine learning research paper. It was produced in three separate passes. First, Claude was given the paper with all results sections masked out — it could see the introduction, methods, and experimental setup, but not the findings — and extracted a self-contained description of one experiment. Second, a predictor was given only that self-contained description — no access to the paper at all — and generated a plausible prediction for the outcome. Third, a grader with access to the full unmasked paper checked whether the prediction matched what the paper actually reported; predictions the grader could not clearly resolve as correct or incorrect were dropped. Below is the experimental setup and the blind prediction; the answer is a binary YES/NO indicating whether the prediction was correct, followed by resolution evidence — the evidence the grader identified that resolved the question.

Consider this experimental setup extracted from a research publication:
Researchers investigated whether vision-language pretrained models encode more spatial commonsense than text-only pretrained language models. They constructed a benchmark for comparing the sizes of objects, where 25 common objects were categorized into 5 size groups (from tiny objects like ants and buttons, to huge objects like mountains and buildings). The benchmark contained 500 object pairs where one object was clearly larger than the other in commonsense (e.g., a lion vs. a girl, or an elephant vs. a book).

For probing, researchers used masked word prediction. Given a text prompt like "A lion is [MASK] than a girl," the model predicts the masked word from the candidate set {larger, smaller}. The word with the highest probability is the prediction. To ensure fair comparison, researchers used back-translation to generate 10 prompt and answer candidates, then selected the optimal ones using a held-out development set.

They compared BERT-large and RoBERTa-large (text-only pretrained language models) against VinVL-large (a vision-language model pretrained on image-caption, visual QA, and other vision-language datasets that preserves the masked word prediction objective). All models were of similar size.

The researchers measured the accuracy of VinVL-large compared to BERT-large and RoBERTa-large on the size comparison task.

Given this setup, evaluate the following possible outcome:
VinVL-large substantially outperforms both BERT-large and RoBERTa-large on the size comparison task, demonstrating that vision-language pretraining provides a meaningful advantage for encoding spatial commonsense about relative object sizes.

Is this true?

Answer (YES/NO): YES